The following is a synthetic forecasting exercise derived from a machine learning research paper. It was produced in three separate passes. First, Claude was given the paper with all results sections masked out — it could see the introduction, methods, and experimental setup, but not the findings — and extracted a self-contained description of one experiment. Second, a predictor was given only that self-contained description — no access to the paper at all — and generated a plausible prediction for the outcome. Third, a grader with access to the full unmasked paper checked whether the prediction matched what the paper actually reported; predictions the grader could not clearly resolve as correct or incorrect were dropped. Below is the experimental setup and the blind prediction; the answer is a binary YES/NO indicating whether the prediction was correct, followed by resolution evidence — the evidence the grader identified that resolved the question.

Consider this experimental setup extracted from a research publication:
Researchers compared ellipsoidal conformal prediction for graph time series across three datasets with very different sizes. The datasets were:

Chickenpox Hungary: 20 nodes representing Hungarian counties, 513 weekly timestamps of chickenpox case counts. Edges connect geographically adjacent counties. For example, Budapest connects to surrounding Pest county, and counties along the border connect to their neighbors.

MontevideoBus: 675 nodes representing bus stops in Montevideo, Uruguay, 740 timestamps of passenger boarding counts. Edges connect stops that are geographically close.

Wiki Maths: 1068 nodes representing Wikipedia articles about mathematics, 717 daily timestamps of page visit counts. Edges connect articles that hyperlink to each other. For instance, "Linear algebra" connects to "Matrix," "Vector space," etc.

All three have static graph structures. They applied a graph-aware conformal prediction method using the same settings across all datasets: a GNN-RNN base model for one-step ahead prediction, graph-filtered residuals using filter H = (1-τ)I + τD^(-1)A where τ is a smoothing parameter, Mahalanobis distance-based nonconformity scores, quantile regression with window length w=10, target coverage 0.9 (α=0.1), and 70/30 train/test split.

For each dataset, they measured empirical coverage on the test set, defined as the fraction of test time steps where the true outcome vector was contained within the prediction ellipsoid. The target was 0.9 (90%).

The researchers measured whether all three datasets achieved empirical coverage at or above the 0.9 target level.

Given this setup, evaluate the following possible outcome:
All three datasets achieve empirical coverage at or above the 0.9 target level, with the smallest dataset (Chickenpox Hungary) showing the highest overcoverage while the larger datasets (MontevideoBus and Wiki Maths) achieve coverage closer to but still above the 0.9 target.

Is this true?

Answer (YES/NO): NO